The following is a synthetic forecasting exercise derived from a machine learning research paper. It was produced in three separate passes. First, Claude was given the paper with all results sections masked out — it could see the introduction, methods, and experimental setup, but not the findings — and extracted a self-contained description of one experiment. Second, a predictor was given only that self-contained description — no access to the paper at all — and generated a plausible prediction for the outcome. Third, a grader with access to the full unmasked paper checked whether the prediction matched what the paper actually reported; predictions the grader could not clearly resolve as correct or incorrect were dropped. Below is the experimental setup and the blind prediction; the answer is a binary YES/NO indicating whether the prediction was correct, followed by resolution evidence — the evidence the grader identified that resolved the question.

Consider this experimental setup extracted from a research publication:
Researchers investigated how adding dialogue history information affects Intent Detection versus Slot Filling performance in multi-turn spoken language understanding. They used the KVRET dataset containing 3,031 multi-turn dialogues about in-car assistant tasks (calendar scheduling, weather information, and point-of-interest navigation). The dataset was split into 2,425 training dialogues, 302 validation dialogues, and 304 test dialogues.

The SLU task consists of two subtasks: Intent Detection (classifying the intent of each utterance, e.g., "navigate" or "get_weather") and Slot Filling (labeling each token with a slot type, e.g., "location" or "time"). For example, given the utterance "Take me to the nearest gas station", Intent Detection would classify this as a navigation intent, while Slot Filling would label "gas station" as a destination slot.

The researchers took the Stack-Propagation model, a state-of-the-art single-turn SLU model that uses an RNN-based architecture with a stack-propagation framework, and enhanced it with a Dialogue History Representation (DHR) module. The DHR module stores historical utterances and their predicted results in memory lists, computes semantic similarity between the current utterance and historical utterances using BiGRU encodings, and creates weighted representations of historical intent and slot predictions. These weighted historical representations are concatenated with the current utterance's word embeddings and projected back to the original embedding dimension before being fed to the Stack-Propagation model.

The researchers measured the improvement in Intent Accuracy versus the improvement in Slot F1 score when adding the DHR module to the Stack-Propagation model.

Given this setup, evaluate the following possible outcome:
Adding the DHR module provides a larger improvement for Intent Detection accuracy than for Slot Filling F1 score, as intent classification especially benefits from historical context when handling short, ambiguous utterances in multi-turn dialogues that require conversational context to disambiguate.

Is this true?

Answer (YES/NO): NO